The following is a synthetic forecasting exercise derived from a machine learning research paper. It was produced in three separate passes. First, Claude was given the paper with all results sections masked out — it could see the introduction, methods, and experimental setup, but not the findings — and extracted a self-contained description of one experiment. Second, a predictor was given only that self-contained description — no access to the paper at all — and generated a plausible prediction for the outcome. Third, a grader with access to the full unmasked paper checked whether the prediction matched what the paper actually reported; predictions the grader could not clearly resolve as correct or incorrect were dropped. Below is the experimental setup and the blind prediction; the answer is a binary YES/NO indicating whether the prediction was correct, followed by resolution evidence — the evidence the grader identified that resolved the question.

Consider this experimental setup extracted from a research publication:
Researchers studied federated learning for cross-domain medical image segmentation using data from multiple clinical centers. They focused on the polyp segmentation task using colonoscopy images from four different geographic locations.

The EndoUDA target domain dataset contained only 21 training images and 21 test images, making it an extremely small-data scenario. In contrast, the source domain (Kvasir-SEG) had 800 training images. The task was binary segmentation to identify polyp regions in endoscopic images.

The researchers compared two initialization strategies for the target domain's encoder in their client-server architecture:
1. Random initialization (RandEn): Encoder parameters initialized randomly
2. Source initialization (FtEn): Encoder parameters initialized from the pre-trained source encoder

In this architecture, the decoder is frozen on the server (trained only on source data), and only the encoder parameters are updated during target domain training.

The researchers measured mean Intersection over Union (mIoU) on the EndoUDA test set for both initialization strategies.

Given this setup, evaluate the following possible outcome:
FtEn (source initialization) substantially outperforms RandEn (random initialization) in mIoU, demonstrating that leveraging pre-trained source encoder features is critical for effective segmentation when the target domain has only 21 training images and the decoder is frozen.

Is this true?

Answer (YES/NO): YES